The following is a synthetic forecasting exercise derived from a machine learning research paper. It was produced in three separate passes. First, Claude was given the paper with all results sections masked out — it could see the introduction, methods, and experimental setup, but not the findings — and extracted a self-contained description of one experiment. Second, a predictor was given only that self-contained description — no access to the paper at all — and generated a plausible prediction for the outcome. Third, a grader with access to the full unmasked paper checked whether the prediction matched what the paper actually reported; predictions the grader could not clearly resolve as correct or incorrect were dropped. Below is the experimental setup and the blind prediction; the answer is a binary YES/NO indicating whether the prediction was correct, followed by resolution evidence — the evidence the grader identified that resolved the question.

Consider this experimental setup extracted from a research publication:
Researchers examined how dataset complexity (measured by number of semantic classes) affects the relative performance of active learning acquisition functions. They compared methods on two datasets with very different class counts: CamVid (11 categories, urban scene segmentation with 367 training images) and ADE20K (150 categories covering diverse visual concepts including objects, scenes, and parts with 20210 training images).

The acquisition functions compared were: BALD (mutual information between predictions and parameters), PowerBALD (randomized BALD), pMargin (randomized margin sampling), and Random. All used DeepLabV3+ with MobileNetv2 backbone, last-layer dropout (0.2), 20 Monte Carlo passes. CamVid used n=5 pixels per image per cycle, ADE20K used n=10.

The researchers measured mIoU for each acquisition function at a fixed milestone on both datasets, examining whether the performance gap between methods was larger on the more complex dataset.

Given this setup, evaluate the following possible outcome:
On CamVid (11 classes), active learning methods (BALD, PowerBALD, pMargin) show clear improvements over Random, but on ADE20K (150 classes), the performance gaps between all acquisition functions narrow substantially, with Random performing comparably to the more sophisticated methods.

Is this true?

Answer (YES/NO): NO